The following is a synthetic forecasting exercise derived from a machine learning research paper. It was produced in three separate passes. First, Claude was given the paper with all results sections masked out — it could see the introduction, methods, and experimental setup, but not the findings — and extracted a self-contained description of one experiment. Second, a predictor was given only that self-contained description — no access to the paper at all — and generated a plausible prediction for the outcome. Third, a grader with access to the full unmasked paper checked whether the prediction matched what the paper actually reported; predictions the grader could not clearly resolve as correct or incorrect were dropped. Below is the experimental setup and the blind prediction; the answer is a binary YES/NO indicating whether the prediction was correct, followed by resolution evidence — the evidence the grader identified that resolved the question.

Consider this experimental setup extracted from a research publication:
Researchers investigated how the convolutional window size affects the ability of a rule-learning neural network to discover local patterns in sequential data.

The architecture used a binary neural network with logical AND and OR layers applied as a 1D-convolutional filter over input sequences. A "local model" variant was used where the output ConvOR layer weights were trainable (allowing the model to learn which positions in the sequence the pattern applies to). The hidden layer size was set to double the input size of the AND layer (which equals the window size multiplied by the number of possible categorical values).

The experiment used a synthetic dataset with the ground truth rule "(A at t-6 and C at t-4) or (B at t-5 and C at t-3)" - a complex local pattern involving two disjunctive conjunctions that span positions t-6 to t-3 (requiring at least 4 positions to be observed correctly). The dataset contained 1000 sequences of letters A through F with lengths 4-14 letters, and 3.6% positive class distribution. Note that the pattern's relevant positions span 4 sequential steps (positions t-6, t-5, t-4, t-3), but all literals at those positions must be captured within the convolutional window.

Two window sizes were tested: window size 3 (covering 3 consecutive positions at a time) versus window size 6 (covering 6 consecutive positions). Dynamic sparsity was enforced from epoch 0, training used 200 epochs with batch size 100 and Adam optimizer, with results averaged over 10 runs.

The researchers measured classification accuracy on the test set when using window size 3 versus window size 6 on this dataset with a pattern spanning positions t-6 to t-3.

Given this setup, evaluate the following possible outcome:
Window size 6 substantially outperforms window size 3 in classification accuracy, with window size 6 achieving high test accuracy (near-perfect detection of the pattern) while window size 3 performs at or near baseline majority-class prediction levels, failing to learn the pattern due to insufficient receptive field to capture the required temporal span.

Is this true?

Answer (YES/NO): NO